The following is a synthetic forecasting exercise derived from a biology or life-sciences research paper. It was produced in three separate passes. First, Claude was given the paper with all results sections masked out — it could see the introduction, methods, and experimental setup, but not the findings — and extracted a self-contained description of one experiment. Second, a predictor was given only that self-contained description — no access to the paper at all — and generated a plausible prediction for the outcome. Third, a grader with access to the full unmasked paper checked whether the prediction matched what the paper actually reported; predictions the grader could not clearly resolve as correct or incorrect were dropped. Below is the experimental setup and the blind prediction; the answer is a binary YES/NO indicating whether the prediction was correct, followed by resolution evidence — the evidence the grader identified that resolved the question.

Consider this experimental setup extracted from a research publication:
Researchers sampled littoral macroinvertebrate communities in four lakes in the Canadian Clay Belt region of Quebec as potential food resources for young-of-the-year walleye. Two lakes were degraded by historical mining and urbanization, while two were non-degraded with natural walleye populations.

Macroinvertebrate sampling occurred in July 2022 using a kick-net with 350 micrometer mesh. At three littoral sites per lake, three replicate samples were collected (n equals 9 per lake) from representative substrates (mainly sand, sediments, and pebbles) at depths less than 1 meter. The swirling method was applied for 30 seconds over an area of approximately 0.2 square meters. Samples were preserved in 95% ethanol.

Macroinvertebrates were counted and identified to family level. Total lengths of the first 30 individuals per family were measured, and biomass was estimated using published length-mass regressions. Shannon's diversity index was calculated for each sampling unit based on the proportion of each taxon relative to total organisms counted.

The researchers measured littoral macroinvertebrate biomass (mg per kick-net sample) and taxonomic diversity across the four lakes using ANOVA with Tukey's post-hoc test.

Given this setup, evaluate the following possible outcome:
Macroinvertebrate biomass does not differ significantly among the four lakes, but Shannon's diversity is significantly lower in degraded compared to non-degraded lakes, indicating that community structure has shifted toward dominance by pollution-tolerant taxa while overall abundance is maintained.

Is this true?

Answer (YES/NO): NO